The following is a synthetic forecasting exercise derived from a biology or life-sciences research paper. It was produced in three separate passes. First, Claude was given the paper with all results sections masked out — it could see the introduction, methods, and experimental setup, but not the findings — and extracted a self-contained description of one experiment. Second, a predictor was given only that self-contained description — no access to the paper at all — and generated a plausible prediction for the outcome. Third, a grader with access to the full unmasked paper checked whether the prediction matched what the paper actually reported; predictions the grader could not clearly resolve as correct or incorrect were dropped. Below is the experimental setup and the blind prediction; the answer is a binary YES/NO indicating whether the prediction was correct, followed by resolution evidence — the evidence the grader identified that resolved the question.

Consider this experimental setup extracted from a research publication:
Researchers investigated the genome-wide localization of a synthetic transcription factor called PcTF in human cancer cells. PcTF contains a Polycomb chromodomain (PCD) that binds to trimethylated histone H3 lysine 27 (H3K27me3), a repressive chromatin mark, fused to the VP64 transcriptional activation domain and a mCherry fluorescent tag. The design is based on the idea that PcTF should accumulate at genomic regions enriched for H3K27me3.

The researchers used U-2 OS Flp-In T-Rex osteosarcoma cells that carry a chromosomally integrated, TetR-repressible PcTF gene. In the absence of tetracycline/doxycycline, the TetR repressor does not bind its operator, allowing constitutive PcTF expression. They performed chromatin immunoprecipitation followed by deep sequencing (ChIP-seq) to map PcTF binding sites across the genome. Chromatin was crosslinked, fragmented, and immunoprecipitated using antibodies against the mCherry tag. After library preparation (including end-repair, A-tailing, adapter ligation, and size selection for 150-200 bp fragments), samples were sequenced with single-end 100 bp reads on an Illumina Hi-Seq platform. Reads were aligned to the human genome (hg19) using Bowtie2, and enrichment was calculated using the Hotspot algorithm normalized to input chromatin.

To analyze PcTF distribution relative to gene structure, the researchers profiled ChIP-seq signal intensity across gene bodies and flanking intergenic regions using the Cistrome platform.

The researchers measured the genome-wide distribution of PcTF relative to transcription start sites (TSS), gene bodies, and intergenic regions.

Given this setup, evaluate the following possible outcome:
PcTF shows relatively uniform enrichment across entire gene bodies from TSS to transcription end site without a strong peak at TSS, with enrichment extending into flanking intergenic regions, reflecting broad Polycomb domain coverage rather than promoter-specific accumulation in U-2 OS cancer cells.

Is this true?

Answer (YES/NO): NO